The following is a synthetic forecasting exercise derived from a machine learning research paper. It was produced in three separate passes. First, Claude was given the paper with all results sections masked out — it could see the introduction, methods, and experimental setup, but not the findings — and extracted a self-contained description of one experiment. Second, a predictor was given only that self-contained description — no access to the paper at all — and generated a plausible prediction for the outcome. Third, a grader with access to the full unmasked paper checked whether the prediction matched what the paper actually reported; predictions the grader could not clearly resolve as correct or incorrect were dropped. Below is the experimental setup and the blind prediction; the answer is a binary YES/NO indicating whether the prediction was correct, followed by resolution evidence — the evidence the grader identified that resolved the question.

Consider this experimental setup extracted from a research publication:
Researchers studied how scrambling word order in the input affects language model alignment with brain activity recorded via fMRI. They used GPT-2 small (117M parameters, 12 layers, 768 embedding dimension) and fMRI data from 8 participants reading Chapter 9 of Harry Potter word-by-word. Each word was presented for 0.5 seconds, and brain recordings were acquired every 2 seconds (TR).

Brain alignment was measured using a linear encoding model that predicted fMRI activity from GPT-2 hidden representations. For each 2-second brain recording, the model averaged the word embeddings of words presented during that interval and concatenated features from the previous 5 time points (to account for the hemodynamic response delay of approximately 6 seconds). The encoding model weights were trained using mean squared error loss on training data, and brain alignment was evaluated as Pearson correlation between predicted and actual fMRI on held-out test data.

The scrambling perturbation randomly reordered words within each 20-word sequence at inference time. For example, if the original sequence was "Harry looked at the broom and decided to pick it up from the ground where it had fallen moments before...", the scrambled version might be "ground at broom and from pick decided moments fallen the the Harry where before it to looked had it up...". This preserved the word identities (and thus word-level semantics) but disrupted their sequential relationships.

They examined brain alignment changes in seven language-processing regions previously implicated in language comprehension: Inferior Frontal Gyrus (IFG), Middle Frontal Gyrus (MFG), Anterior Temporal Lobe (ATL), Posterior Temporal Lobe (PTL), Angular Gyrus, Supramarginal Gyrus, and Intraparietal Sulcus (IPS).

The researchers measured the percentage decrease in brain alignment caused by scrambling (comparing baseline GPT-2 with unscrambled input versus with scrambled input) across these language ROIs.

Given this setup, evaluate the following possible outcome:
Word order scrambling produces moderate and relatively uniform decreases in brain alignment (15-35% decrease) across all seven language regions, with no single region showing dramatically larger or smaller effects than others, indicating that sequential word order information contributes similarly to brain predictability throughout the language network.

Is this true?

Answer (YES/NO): NO